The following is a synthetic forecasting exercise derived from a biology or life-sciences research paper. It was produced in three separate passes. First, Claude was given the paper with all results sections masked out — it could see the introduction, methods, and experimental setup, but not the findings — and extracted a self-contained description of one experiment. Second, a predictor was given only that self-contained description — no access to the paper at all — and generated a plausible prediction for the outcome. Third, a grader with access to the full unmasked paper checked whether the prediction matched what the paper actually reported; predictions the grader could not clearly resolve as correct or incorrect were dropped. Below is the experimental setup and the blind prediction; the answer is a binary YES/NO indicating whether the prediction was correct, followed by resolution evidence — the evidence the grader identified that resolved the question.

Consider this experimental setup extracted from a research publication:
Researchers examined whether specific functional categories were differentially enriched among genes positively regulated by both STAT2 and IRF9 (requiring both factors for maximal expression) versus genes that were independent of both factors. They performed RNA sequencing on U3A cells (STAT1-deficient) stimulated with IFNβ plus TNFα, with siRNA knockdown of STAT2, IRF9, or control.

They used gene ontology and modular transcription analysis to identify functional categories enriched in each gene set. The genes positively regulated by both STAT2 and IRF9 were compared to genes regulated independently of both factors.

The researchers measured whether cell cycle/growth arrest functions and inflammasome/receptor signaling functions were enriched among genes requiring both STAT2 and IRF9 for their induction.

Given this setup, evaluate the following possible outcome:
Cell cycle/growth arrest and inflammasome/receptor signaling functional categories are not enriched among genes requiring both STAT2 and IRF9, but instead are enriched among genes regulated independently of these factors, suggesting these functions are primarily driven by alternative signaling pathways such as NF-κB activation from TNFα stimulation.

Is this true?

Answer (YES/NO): YES